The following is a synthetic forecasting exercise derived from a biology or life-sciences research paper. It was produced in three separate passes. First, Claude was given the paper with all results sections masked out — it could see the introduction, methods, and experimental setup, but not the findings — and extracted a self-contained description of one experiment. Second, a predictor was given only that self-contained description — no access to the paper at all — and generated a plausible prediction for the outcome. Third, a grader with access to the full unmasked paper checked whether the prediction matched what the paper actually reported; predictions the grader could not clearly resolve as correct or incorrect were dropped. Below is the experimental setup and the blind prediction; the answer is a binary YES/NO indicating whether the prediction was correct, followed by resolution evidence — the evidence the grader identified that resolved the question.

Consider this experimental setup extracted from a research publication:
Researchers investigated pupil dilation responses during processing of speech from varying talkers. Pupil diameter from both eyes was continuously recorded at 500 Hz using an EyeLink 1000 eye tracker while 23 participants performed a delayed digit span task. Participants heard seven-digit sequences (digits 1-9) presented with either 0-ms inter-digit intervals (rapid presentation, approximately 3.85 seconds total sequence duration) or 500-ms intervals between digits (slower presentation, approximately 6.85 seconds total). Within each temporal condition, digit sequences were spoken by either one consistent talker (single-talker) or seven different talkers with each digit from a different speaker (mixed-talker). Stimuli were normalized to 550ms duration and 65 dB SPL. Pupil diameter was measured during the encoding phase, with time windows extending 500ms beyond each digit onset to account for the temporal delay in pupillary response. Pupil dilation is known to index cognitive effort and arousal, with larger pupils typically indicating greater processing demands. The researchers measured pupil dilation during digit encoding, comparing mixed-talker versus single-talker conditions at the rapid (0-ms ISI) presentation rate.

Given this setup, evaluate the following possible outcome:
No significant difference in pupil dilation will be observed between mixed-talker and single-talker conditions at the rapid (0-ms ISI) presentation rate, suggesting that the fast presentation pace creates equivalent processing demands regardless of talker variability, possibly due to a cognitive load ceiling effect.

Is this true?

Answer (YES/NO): NO